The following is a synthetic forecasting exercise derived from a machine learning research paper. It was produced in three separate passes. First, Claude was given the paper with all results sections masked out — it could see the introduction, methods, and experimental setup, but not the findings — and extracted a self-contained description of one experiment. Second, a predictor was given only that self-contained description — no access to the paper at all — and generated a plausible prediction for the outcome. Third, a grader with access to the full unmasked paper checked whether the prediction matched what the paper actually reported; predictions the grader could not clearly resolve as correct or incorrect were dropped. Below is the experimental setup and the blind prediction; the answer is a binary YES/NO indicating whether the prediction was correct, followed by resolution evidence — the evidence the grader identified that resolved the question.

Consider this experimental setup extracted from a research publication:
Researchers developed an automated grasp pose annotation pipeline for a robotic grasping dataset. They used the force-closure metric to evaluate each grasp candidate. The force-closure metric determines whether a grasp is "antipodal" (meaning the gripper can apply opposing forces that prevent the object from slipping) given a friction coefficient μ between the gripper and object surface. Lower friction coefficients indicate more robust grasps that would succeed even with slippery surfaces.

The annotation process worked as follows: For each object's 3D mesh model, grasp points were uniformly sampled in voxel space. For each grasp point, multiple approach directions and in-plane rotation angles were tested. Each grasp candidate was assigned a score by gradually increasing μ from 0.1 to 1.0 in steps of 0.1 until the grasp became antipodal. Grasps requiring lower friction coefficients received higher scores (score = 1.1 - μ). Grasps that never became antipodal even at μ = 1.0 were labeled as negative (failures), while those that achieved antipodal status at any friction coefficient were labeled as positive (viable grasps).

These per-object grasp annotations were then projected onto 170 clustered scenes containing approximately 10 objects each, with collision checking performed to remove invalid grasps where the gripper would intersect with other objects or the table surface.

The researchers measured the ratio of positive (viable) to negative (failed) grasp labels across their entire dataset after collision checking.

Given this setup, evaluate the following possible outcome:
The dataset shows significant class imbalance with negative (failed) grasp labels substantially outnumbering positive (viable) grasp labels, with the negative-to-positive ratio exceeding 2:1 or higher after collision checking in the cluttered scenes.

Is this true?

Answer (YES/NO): NO